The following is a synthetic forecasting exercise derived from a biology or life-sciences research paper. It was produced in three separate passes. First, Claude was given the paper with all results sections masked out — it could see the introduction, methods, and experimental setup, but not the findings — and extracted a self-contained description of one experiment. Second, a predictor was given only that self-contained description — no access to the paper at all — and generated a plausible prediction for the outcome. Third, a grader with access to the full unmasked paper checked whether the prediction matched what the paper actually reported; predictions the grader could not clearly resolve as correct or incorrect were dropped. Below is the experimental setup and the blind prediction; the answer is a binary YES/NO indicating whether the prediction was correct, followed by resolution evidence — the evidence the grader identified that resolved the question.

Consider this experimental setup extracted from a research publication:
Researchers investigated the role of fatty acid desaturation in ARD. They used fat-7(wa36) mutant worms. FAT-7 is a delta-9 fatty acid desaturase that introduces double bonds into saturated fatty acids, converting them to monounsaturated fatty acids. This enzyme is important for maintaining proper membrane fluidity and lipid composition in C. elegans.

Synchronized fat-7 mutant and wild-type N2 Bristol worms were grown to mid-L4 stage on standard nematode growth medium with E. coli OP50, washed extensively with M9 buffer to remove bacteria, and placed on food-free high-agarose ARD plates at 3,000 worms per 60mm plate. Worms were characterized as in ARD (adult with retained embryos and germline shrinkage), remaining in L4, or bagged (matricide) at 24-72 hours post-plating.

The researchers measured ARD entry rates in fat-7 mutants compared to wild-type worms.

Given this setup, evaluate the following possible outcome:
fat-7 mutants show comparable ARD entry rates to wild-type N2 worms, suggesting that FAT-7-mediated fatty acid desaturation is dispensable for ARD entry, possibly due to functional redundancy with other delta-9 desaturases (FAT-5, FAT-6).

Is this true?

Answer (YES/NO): YES